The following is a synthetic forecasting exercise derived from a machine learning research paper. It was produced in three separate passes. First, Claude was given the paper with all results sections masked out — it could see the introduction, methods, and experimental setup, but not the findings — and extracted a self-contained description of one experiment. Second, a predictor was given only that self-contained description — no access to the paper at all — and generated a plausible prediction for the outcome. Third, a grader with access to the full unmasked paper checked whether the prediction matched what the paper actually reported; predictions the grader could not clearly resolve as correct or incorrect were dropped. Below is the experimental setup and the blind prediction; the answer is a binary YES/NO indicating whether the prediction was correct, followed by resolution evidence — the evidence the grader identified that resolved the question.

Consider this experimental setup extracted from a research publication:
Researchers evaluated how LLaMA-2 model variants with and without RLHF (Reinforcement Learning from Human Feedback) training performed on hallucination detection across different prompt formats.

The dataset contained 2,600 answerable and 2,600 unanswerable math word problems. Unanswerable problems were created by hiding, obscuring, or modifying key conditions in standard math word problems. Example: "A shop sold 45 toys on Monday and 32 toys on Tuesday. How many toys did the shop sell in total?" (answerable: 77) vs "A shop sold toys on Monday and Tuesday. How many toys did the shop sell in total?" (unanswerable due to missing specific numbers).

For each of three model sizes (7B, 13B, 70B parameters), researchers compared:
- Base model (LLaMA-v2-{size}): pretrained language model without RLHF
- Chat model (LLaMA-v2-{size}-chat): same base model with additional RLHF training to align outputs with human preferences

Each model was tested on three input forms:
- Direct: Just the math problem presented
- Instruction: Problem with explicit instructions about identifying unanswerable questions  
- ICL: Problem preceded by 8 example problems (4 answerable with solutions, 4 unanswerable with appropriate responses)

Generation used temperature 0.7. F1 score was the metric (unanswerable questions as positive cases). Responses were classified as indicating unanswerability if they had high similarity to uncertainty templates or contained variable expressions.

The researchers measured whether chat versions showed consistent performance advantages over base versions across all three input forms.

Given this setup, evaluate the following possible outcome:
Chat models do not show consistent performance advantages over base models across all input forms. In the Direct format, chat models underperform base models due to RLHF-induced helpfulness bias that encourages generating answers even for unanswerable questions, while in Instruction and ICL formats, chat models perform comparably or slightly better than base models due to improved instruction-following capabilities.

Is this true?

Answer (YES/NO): NO